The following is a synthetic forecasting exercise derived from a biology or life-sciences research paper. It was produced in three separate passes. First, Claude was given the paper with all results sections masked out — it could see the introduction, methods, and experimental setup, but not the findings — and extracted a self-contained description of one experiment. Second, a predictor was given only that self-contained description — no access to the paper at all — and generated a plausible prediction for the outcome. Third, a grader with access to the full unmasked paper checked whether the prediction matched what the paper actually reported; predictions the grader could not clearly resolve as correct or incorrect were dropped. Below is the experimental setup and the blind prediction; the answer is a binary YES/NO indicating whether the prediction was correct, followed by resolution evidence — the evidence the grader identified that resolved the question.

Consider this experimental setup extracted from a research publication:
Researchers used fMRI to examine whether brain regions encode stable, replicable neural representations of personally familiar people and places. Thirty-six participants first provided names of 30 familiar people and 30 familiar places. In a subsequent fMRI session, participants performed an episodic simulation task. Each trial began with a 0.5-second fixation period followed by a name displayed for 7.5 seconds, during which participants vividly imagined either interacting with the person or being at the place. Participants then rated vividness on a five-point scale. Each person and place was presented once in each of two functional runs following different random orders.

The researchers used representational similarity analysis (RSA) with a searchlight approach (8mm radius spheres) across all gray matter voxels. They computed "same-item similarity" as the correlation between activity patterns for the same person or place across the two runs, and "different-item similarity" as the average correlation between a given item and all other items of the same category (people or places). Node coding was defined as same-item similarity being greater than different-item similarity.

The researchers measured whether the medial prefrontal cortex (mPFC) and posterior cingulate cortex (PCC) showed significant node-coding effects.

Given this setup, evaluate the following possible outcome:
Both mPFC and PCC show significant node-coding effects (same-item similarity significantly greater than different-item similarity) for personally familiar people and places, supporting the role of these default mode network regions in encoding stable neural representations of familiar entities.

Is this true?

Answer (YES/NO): YES